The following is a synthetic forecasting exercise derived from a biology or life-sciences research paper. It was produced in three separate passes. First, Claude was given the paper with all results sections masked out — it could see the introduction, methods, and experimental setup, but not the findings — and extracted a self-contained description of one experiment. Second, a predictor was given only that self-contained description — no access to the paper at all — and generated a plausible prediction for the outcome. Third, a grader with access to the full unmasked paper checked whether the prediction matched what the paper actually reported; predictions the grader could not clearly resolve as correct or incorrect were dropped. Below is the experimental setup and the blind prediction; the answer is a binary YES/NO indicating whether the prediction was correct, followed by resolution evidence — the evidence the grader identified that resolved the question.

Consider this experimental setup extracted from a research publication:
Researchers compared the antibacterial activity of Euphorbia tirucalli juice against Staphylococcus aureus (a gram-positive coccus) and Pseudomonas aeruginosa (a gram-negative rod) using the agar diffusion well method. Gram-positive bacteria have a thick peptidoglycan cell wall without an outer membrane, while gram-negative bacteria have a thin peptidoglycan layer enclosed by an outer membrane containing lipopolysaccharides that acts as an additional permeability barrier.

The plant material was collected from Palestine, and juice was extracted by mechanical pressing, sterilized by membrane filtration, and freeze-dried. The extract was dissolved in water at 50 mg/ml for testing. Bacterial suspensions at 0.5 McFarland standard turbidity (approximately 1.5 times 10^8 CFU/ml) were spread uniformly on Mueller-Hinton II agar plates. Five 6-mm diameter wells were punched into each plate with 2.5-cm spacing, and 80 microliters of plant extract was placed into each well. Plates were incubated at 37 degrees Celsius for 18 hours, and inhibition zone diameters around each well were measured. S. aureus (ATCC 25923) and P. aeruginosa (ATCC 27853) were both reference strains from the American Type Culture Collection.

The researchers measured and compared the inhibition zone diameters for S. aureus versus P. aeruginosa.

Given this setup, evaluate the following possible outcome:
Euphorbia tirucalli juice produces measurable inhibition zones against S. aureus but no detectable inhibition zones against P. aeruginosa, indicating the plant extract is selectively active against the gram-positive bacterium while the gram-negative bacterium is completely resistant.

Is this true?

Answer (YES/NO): NO